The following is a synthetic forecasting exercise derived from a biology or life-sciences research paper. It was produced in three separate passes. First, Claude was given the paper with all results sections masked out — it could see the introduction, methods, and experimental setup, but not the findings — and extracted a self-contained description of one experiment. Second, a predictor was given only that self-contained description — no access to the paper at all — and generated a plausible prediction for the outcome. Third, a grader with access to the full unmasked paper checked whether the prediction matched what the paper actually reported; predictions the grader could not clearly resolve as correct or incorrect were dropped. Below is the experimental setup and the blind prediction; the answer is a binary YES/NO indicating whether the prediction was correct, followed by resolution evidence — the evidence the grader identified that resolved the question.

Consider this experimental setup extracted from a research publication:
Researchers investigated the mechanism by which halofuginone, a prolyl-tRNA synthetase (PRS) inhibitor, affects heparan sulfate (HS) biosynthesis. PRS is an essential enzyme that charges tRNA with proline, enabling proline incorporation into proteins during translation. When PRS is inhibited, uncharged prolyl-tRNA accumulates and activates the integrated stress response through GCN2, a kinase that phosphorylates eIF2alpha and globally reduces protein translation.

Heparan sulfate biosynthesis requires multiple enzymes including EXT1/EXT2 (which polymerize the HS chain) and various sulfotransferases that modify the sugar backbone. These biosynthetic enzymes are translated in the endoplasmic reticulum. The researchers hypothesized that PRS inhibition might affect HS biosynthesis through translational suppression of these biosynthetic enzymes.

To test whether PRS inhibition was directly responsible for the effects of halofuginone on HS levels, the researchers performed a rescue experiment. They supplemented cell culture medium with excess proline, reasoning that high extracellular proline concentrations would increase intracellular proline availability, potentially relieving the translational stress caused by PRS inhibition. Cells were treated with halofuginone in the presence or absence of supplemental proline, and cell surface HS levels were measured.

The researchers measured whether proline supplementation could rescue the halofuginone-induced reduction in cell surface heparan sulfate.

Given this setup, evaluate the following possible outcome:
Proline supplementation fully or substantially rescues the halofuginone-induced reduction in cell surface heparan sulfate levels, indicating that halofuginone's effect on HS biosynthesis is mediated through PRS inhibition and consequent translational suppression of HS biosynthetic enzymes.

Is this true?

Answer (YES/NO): YES